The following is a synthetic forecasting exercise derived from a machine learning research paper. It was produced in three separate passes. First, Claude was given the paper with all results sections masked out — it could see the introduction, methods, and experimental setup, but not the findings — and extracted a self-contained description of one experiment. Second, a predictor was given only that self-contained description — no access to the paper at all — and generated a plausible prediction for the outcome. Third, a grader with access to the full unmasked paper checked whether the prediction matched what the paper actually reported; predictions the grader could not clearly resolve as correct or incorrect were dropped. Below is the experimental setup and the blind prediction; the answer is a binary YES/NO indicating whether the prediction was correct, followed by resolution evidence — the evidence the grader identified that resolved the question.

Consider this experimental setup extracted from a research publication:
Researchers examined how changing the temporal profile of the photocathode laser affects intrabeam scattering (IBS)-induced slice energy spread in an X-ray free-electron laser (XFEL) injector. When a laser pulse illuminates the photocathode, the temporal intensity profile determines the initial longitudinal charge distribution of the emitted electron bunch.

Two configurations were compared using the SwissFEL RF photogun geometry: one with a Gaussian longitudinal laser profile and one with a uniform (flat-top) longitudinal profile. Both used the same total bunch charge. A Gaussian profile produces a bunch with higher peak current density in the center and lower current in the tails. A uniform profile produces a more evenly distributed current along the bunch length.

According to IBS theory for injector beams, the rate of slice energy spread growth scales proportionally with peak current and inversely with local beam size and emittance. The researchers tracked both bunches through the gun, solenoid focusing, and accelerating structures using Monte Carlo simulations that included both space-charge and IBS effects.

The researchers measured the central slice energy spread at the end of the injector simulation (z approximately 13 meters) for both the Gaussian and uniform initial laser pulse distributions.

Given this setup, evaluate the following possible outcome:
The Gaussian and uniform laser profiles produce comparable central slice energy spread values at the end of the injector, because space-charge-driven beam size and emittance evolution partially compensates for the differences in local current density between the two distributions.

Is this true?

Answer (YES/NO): YES